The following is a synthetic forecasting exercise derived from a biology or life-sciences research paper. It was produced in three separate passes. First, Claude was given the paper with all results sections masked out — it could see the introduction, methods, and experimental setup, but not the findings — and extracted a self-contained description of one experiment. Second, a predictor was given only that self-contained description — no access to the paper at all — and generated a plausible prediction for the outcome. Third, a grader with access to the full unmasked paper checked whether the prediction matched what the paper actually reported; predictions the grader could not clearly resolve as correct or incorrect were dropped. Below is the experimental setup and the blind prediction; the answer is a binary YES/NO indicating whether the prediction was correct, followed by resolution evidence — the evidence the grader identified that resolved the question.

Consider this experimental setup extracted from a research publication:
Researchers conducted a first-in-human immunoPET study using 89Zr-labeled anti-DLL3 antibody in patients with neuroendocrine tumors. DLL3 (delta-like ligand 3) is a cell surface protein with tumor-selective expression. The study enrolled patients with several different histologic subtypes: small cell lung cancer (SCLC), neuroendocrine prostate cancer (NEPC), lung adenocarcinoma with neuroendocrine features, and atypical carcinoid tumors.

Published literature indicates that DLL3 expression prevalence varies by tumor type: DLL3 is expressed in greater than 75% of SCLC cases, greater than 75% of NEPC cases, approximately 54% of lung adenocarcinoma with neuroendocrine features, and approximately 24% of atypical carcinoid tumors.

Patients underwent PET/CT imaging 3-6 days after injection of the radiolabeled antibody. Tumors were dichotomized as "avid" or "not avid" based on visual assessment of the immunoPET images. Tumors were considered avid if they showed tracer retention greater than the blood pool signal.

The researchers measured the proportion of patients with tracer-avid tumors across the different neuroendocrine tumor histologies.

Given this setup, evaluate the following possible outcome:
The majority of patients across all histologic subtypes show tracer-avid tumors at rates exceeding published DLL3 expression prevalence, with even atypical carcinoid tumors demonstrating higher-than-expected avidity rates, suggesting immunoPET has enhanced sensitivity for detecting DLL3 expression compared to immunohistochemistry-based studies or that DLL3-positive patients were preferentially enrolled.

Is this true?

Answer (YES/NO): NO